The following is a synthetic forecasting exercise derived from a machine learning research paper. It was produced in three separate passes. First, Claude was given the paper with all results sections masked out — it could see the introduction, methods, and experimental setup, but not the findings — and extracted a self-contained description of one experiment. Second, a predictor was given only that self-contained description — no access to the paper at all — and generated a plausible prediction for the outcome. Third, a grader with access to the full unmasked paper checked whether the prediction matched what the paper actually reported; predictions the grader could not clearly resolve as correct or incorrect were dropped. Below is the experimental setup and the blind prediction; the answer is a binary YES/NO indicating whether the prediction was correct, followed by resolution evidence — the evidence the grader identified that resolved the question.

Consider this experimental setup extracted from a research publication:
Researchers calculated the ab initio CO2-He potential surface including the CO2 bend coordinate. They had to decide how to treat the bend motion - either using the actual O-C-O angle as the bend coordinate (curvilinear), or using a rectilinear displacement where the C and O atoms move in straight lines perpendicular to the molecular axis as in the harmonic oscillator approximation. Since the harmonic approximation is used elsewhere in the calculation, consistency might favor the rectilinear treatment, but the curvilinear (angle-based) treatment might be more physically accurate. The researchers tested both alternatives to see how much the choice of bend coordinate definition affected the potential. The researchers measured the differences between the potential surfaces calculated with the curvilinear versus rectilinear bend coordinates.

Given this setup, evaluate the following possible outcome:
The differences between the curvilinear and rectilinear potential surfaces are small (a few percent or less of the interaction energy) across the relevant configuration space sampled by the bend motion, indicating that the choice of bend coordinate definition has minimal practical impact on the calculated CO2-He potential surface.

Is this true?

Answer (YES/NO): YES